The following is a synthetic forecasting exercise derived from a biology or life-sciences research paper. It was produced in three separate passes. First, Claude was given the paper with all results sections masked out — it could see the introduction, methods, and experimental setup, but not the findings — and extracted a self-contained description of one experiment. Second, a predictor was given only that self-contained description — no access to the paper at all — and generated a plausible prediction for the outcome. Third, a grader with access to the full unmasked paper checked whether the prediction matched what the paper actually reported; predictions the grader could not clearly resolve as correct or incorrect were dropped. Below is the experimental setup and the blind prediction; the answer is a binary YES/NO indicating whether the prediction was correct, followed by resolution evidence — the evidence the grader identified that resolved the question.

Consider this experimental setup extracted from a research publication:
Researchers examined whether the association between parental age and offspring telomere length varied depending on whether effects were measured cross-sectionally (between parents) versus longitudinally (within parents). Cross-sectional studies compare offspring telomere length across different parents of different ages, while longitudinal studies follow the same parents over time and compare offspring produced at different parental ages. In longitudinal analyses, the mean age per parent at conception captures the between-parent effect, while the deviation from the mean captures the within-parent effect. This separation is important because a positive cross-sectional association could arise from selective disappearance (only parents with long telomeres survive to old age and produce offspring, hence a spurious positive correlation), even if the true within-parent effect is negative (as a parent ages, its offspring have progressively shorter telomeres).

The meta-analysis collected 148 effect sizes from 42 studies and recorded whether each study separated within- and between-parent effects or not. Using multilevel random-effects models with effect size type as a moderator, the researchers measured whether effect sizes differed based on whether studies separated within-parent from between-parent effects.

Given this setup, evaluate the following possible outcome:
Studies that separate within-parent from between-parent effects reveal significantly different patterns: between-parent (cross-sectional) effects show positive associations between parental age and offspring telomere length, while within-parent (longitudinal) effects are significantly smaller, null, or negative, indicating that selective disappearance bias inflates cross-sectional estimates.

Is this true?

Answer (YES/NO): NO